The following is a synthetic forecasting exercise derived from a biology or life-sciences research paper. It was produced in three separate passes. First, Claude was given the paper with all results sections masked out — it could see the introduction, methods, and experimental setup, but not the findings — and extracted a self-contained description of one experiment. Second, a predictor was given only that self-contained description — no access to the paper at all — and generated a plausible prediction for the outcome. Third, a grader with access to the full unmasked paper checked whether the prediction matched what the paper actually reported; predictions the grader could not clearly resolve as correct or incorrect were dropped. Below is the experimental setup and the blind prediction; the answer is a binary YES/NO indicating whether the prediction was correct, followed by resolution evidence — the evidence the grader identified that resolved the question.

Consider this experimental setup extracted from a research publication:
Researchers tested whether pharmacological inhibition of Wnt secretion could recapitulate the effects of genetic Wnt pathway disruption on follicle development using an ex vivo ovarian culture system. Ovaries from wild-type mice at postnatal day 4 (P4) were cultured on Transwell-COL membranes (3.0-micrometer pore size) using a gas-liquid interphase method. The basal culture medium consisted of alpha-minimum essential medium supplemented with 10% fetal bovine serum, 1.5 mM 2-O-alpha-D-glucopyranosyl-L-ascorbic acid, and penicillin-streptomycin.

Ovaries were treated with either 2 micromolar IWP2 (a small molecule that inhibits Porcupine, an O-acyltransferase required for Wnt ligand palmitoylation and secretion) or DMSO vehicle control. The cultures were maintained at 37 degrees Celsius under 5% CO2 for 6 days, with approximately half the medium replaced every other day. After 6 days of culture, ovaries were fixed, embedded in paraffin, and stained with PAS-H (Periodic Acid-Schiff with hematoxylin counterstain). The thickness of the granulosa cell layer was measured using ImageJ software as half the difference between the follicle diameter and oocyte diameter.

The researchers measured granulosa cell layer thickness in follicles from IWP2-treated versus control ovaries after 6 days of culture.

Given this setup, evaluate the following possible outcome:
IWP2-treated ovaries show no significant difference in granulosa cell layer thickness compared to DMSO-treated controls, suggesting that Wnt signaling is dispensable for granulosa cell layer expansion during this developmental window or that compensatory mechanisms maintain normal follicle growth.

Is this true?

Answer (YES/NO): NO